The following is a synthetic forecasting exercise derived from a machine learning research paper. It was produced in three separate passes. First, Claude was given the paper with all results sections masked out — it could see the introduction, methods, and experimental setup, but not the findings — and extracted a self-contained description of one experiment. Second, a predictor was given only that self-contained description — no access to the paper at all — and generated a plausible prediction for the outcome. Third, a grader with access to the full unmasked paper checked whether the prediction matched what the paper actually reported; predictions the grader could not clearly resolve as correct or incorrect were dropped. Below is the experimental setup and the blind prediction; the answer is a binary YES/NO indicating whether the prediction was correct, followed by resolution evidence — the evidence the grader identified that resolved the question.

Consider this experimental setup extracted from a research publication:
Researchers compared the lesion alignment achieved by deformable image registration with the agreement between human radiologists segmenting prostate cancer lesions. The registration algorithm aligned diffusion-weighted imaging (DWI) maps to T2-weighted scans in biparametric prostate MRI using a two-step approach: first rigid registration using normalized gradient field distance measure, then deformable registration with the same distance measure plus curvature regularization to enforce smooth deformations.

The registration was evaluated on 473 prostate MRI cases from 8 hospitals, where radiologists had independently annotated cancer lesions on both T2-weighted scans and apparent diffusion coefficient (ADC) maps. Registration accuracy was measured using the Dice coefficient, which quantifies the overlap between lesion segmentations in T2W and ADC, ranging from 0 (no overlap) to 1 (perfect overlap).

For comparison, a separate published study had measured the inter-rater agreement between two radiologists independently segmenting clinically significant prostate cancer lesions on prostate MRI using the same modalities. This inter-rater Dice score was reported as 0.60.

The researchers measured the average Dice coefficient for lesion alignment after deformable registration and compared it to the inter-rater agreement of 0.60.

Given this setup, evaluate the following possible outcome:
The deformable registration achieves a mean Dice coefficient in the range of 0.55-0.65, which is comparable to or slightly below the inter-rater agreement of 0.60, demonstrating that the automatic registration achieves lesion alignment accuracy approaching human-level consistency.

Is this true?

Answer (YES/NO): YES